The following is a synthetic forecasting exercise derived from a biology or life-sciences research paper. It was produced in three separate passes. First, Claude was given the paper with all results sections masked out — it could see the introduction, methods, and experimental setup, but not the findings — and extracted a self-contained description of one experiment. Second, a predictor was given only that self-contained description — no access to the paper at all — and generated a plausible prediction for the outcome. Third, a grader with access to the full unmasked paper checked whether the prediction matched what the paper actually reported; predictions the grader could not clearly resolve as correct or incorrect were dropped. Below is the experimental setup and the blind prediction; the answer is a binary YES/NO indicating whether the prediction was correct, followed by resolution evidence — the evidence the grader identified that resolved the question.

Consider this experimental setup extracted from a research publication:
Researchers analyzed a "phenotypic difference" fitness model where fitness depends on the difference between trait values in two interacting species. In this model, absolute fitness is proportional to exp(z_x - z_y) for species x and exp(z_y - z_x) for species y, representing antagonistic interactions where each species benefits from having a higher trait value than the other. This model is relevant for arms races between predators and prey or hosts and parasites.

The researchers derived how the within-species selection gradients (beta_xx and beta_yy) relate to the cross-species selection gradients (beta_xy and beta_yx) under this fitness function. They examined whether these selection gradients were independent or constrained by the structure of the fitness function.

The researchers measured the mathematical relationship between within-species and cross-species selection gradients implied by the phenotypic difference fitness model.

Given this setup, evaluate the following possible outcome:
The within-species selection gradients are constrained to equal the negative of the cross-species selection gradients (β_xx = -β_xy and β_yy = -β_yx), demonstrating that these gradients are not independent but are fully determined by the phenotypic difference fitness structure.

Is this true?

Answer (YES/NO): YES